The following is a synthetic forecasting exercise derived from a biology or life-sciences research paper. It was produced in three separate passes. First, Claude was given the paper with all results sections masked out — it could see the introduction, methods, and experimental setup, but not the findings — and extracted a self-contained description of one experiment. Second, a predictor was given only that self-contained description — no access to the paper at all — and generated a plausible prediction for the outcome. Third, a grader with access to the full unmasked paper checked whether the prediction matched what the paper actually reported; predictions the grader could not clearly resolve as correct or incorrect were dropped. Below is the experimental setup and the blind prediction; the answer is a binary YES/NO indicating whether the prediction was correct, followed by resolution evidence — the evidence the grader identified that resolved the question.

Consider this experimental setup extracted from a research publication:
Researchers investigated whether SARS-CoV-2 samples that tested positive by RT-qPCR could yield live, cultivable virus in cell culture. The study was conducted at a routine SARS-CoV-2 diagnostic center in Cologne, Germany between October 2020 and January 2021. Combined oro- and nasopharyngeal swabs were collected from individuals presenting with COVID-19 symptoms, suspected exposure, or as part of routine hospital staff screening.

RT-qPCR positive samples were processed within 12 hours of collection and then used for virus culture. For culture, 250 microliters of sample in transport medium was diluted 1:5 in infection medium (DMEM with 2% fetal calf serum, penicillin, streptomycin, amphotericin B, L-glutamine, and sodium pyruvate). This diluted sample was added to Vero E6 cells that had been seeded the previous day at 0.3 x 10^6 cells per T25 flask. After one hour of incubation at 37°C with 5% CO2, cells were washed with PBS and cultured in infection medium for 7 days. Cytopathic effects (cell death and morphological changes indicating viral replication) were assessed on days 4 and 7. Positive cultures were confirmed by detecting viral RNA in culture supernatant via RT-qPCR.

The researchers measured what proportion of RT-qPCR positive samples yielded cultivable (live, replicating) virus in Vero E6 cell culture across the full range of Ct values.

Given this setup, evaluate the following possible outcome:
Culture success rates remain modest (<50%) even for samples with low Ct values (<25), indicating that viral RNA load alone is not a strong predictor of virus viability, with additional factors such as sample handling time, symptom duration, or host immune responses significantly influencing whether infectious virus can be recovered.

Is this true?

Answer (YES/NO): NO